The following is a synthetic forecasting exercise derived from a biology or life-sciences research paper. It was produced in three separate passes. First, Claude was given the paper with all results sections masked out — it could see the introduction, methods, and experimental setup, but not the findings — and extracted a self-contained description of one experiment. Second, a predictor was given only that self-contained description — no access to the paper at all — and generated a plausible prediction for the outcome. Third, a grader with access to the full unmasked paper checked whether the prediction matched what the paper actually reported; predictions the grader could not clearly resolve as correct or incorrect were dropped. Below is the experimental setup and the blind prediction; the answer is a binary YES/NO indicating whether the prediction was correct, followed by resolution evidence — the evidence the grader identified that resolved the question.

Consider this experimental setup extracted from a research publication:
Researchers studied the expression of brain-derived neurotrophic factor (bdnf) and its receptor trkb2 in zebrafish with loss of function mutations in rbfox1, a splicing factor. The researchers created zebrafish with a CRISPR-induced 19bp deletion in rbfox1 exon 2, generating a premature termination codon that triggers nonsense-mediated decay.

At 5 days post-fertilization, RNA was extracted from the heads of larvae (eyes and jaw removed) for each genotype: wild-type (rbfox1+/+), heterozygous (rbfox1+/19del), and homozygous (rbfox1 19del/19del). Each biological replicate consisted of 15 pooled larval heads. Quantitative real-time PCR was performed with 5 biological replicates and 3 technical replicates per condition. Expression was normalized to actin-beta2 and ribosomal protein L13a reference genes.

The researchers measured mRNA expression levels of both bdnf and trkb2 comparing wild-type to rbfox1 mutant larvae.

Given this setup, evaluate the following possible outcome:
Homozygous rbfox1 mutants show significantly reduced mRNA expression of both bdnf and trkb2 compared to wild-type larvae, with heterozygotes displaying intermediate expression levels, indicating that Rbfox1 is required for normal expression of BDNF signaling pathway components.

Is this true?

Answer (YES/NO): NO